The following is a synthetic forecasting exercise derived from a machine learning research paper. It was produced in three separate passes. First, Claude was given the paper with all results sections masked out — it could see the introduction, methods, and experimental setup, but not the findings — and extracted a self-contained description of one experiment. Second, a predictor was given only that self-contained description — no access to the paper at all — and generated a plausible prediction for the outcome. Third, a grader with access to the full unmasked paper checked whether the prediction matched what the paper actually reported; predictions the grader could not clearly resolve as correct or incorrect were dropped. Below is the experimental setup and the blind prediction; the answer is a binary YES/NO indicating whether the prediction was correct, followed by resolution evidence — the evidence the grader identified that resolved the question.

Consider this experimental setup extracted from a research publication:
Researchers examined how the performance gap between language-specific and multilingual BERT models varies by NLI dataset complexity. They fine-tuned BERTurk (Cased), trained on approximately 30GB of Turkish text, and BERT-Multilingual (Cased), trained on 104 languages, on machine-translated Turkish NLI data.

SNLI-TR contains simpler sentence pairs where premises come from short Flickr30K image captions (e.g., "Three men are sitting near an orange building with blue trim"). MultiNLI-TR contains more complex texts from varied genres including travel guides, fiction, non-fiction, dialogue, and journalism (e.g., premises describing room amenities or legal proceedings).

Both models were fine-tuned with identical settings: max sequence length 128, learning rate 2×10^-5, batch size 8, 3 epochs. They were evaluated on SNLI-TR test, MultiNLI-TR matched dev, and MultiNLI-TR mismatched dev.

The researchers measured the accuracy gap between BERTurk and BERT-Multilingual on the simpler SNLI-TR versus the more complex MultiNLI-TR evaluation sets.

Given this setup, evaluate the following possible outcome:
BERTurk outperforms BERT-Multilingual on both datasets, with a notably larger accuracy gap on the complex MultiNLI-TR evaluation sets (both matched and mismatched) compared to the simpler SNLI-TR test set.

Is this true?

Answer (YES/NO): YES